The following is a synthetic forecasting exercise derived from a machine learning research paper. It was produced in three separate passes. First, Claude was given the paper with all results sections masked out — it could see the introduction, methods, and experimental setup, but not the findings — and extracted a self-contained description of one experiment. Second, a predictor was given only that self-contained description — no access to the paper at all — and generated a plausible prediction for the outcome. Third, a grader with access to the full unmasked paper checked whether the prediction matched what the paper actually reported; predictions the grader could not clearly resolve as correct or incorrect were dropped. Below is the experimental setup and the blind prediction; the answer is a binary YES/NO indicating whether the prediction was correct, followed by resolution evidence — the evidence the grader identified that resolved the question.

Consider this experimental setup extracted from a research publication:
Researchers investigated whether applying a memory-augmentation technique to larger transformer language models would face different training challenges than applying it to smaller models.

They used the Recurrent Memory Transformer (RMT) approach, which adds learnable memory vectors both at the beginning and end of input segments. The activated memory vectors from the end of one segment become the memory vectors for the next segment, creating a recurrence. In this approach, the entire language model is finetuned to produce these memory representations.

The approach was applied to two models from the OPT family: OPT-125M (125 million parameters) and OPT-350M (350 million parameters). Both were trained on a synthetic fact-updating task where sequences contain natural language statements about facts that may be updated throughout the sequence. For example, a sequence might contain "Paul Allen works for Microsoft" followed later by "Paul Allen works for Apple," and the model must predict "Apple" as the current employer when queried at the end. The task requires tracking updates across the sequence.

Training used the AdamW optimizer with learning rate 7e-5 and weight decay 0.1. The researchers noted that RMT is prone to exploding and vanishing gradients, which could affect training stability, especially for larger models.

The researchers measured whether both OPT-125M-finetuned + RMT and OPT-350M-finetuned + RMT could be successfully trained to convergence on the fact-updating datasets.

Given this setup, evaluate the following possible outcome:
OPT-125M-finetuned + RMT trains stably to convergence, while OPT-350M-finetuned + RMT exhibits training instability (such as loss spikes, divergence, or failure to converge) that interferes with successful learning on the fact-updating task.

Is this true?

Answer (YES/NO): NO